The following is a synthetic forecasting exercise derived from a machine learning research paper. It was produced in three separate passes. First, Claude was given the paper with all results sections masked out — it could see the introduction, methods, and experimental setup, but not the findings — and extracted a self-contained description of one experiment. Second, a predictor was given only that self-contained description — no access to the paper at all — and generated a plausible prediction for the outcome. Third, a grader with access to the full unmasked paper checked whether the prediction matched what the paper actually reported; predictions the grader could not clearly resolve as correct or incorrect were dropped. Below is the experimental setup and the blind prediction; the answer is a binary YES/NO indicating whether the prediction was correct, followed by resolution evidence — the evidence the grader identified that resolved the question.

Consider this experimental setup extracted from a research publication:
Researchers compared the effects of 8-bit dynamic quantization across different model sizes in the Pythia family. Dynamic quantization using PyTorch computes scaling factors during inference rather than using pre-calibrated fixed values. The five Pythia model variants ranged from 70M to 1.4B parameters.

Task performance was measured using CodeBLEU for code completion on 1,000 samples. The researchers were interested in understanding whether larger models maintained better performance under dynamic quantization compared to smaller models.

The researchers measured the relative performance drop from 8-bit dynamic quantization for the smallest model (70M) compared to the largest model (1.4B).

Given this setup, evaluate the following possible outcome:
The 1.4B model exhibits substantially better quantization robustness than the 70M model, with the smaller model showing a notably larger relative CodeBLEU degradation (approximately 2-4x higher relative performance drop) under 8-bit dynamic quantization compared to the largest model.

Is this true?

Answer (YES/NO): YES